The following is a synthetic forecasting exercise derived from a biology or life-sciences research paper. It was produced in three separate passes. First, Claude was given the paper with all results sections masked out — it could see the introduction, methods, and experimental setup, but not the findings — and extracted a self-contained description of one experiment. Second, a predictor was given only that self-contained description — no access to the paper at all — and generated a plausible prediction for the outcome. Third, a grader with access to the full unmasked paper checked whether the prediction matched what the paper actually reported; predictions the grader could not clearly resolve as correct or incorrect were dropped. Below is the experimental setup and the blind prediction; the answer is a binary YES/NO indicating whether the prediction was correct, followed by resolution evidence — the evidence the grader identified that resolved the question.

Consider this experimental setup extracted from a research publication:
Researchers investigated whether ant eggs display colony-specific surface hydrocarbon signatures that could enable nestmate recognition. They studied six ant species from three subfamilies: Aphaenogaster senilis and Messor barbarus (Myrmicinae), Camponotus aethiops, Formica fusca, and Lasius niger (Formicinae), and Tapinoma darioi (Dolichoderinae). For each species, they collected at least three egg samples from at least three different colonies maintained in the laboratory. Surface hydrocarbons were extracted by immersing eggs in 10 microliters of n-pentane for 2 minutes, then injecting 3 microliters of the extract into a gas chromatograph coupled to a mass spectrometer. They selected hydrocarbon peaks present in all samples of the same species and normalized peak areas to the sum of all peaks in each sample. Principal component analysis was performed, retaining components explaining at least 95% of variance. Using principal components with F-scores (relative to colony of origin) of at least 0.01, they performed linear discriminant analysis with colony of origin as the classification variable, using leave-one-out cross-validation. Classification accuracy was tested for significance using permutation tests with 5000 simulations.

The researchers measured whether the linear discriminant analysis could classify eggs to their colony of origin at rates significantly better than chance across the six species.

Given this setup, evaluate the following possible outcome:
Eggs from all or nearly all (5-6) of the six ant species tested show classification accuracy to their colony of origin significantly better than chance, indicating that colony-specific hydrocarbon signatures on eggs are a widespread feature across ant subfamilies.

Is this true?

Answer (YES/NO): YES